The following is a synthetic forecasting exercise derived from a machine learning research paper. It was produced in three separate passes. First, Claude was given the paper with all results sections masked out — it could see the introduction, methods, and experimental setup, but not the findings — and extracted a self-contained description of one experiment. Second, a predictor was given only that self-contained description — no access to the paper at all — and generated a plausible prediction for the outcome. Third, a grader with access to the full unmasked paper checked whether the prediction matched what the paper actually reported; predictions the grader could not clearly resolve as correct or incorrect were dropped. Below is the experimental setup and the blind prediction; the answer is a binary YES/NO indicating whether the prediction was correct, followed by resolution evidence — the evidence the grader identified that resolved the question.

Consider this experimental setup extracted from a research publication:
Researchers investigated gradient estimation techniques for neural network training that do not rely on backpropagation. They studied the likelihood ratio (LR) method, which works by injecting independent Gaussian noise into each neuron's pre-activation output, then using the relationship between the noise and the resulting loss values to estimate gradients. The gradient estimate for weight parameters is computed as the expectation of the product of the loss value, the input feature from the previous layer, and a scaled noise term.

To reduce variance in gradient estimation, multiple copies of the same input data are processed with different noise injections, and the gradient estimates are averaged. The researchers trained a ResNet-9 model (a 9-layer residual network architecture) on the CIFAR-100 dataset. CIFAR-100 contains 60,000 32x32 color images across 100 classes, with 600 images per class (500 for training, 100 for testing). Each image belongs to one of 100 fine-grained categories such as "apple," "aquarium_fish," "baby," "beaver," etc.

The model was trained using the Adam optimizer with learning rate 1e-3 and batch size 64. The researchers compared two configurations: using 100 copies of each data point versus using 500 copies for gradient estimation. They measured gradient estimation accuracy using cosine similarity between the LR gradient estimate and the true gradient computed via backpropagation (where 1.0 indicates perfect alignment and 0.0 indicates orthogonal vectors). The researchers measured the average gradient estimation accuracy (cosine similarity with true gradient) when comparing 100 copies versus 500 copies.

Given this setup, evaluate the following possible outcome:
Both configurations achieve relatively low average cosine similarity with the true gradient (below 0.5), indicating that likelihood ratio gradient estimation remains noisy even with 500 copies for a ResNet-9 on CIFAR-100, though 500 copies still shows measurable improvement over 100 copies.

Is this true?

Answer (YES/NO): YES